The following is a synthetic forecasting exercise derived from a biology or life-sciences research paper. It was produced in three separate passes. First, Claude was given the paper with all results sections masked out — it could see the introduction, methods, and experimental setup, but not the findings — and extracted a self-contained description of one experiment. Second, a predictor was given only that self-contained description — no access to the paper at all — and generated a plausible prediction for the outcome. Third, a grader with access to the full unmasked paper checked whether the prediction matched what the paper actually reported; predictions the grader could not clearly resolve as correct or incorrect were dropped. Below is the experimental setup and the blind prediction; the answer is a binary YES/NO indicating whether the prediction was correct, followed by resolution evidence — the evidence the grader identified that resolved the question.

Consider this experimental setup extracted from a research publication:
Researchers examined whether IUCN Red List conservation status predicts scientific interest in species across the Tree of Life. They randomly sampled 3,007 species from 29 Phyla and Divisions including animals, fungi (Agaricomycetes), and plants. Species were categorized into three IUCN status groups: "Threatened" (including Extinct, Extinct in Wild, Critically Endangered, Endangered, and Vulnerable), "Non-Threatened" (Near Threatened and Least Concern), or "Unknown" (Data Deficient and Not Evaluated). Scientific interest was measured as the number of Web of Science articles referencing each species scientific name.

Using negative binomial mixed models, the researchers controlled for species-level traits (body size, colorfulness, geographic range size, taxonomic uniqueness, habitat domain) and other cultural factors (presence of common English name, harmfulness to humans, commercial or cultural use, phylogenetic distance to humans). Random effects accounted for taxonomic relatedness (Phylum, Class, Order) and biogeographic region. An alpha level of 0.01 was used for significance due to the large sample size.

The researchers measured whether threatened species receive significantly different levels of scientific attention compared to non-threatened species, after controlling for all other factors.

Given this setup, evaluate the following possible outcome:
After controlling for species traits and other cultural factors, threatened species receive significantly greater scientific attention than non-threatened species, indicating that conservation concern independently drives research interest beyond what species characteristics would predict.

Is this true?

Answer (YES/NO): NO